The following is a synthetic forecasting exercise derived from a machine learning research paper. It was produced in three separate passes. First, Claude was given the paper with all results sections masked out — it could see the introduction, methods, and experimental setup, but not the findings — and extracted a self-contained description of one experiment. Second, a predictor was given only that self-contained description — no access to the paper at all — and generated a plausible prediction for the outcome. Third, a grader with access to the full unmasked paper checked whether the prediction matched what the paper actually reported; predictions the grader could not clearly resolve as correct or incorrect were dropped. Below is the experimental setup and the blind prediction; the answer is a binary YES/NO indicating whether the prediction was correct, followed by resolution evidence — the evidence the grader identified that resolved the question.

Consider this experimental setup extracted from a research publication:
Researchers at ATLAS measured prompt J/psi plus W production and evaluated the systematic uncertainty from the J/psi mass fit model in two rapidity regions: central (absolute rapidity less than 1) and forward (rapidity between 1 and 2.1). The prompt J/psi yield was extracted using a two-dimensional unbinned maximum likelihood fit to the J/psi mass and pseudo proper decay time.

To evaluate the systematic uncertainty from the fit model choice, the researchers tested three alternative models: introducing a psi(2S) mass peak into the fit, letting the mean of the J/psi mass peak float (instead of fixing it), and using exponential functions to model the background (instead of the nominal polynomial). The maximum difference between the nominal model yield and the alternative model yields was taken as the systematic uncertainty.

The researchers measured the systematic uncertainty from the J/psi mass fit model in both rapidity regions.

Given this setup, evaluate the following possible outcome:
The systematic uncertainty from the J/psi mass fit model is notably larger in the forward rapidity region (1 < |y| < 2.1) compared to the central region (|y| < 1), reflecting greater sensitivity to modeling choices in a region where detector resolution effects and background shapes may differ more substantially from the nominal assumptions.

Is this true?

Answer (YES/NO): NO